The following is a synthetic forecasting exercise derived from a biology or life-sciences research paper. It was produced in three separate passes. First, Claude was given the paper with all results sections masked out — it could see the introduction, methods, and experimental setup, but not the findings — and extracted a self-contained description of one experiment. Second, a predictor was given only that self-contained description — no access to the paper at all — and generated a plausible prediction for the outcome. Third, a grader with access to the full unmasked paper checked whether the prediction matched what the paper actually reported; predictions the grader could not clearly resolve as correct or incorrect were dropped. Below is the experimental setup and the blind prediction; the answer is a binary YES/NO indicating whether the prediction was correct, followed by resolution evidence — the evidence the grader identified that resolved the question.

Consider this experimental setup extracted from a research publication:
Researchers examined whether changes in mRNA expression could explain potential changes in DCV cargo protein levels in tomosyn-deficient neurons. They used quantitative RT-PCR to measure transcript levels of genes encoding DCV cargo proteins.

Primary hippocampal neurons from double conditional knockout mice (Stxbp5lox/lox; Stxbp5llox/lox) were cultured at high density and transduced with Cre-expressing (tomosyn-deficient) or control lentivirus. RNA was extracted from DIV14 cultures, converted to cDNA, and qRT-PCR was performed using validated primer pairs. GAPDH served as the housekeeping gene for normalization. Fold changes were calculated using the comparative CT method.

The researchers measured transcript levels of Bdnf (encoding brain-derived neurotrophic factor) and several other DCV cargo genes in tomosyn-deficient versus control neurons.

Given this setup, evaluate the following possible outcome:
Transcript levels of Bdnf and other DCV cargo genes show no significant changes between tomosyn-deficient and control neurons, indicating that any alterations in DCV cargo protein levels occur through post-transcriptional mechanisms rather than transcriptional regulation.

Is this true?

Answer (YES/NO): NO